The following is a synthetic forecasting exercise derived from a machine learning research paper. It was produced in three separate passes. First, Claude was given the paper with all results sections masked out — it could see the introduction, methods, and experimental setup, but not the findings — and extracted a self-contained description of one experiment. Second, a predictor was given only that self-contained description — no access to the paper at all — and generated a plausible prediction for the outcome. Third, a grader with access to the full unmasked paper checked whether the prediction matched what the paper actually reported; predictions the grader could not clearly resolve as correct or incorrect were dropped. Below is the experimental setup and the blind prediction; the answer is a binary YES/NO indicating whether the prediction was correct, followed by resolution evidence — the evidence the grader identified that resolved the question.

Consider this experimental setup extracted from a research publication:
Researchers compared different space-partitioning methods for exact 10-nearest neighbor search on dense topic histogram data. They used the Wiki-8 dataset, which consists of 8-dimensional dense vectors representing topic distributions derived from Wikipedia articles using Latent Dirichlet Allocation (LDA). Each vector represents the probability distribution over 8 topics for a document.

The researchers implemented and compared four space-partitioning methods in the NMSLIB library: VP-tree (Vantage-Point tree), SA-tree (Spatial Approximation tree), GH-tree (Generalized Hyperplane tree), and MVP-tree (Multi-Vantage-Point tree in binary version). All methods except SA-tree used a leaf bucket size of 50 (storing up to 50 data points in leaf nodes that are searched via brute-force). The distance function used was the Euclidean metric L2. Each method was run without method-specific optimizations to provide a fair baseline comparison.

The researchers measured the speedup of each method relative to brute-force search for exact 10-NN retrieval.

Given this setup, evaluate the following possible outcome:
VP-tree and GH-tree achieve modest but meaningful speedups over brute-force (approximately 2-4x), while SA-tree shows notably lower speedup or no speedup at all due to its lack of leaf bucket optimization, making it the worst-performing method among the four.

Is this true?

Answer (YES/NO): NO